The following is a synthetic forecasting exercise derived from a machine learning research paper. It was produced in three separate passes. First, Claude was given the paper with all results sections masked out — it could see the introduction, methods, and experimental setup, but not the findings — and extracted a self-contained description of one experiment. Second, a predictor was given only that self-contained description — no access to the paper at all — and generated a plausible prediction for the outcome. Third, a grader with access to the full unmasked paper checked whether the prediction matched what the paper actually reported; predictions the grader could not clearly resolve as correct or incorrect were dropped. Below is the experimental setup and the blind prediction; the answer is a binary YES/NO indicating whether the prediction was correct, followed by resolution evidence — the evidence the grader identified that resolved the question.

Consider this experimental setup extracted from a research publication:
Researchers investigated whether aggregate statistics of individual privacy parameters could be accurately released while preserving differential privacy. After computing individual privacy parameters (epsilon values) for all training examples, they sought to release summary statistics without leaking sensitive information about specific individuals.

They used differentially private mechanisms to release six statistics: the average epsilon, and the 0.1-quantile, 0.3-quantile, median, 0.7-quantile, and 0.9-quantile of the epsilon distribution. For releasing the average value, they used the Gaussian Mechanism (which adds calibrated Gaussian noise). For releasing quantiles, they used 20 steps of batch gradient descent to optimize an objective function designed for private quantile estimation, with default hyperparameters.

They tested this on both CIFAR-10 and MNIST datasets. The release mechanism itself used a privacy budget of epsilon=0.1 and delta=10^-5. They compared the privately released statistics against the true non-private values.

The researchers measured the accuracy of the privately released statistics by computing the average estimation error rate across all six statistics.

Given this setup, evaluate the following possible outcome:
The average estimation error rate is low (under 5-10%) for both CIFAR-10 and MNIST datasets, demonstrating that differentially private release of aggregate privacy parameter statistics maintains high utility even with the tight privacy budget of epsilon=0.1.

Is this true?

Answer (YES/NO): YES